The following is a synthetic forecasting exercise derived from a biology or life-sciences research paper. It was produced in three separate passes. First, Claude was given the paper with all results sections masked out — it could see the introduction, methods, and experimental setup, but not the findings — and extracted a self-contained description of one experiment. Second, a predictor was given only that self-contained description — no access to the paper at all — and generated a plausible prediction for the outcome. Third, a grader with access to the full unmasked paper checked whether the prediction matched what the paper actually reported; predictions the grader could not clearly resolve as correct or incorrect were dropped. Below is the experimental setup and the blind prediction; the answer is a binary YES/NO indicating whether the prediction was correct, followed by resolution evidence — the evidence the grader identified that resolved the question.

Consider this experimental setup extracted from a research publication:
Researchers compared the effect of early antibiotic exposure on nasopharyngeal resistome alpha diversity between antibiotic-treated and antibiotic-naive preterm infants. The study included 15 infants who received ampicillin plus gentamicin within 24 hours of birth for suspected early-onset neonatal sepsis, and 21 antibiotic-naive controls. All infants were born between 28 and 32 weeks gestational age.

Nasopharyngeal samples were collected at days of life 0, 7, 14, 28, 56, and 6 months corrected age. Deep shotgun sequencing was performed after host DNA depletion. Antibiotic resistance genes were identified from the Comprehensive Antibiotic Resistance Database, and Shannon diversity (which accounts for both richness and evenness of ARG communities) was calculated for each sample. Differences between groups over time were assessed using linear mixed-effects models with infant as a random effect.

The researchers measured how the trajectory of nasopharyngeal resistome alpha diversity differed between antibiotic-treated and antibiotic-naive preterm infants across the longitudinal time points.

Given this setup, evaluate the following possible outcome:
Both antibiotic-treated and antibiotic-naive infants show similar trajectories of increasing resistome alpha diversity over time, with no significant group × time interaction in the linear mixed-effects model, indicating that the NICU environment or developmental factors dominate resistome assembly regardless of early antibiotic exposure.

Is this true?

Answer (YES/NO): NO